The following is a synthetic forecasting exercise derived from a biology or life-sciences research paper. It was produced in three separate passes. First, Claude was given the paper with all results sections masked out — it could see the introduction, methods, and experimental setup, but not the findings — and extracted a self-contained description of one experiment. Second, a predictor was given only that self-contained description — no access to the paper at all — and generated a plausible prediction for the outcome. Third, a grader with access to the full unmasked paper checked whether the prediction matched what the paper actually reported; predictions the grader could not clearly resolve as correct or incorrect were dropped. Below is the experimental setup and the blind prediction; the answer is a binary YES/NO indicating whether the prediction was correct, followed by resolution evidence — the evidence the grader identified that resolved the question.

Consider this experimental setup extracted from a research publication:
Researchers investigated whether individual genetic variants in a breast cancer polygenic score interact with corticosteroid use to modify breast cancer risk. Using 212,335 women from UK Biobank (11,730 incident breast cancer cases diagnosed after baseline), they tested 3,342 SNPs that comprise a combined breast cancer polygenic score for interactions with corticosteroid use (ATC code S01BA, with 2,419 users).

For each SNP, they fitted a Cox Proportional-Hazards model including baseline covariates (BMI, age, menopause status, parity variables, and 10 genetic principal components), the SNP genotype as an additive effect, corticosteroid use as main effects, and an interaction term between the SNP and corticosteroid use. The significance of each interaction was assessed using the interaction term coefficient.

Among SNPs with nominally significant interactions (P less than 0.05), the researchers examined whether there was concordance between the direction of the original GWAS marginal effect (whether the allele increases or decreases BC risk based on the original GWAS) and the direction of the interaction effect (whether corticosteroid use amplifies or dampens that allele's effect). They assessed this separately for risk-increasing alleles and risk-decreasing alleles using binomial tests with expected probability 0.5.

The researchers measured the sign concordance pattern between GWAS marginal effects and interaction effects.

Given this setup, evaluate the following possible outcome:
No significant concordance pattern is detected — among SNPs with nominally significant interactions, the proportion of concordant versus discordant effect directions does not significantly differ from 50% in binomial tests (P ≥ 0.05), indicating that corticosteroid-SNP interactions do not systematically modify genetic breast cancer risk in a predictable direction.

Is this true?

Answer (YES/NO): NO